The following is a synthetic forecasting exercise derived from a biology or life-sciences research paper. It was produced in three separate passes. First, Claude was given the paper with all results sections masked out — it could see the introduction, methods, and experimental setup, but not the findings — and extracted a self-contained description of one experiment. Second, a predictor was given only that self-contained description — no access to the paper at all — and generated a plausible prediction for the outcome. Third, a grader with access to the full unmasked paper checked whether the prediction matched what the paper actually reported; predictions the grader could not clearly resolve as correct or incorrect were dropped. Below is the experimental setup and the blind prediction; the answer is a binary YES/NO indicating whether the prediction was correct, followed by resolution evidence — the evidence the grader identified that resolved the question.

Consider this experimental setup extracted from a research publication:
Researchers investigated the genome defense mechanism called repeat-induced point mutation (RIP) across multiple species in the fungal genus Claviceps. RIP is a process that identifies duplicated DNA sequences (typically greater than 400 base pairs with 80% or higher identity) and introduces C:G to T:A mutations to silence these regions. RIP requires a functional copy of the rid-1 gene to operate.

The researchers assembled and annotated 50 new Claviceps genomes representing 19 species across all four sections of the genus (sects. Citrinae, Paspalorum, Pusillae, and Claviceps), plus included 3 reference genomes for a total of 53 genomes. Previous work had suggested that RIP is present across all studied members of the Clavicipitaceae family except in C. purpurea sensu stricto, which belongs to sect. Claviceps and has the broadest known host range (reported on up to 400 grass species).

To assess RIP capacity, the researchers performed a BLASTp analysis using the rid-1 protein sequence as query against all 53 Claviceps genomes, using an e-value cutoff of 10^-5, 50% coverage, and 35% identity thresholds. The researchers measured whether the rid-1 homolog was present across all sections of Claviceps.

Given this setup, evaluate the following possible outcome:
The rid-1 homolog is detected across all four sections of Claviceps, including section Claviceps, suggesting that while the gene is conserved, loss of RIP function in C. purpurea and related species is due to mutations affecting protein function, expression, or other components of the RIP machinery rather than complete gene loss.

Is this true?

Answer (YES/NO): NO